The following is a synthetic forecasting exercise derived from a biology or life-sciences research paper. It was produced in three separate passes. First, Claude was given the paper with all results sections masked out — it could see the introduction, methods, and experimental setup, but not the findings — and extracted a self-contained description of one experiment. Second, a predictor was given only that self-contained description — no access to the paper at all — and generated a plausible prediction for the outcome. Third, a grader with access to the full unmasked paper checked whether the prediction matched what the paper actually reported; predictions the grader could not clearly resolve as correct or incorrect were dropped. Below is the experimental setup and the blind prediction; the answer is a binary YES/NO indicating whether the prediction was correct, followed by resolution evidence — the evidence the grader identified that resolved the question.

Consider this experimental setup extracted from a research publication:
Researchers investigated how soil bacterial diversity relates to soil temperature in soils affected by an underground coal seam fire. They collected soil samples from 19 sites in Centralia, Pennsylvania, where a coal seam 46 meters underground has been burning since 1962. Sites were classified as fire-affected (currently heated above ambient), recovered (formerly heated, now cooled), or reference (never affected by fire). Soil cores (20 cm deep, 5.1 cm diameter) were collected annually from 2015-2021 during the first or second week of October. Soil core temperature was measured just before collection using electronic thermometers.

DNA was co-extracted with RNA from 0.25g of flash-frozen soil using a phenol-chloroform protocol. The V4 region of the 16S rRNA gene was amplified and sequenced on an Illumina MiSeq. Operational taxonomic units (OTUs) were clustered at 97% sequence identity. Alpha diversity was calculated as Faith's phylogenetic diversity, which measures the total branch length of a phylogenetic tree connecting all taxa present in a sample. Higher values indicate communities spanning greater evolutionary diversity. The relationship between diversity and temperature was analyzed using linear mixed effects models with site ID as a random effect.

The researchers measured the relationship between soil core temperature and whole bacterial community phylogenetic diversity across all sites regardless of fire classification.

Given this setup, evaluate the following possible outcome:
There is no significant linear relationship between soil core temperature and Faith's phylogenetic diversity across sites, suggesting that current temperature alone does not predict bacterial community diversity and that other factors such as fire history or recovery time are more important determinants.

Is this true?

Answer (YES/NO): NO